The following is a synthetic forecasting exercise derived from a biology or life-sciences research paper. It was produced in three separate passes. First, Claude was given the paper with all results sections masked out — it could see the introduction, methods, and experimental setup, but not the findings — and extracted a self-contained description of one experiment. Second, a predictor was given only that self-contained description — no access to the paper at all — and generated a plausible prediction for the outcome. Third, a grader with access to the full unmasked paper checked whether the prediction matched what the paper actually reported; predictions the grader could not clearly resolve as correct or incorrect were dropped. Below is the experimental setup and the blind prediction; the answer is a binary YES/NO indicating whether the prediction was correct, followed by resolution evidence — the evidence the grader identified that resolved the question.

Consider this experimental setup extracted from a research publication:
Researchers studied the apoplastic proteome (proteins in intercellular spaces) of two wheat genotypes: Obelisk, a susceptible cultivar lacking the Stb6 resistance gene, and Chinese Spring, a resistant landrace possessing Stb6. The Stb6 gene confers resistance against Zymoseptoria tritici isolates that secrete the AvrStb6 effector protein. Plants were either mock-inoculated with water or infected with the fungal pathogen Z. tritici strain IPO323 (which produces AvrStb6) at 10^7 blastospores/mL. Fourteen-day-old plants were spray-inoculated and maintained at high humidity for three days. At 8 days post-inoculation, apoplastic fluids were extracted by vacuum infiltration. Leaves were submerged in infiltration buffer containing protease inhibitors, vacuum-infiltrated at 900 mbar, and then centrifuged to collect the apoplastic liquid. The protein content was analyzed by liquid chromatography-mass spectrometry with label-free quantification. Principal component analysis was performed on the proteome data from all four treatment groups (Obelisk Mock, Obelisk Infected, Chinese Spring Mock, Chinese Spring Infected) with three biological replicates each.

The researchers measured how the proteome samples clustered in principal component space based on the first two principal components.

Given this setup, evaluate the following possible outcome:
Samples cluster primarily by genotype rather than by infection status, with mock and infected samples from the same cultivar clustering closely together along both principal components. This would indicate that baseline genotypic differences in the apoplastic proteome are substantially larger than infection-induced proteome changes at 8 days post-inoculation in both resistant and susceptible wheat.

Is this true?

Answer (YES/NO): NO